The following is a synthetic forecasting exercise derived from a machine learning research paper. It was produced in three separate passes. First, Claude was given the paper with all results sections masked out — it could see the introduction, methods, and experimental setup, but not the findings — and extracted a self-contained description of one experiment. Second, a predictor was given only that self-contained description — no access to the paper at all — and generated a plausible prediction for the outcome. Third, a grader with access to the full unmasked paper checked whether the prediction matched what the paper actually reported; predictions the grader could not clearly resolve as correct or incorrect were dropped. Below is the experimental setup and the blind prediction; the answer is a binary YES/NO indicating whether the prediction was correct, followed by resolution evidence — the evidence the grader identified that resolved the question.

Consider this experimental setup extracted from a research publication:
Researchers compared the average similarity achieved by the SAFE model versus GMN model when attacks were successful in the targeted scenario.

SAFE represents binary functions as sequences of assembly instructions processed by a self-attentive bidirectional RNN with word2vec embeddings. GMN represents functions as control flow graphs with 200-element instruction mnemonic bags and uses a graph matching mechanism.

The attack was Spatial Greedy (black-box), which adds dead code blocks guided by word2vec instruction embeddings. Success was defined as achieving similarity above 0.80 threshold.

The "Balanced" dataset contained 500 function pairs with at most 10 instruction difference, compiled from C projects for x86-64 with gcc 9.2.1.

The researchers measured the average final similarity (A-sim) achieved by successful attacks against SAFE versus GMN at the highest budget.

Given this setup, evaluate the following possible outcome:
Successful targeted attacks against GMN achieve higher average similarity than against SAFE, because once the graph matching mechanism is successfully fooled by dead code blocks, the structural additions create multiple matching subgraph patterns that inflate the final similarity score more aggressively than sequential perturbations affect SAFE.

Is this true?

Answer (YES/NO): YES